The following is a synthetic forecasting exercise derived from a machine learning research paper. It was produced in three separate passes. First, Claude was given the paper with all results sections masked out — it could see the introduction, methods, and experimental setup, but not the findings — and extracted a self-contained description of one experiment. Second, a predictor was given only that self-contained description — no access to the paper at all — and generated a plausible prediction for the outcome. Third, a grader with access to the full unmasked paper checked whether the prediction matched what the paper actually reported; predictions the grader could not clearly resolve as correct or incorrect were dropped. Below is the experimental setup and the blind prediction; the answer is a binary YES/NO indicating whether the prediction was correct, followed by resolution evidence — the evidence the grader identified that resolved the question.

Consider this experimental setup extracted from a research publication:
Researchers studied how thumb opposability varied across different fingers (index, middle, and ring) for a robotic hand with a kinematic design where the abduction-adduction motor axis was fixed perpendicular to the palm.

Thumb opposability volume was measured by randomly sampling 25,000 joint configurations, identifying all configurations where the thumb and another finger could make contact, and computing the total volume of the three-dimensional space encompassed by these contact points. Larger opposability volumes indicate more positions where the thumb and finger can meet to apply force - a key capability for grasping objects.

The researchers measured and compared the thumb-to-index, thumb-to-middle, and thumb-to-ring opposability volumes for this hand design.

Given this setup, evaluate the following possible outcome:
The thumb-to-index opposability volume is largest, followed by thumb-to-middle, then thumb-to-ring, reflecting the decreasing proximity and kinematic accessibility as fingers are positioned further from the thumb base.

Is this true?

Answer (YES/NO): YES